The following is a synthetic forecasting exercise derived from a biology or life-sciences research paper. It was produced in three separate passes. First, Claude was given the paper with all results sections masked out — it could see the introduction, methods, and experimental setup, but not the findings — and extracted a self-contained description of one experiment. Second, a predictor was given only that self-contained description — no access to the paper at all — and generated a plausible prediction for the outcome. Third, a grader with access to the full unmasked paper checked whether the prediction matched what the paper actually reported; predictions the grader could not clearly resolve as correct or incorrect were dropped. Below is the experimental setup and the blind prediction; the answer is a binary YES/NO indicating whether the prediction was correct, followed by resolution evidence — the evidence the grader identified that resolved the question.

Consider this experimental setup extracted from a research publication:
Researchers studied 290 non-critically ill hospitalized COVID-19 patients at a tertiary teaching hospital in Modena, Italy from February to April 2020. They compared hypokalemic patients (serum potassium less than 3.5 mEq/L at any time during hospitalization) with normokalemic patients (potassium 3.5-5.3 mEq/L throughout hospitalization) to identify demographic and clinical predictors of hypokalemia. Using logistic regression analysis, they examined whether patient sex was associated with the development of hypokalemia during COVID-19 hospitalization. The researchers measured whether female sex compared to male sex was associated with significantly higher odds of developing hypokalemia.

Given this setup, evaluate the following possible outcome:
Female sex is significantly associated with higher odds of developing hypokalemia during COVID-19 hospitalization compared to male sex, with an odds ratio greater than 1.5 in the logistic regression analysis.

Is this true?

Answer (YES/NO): YES